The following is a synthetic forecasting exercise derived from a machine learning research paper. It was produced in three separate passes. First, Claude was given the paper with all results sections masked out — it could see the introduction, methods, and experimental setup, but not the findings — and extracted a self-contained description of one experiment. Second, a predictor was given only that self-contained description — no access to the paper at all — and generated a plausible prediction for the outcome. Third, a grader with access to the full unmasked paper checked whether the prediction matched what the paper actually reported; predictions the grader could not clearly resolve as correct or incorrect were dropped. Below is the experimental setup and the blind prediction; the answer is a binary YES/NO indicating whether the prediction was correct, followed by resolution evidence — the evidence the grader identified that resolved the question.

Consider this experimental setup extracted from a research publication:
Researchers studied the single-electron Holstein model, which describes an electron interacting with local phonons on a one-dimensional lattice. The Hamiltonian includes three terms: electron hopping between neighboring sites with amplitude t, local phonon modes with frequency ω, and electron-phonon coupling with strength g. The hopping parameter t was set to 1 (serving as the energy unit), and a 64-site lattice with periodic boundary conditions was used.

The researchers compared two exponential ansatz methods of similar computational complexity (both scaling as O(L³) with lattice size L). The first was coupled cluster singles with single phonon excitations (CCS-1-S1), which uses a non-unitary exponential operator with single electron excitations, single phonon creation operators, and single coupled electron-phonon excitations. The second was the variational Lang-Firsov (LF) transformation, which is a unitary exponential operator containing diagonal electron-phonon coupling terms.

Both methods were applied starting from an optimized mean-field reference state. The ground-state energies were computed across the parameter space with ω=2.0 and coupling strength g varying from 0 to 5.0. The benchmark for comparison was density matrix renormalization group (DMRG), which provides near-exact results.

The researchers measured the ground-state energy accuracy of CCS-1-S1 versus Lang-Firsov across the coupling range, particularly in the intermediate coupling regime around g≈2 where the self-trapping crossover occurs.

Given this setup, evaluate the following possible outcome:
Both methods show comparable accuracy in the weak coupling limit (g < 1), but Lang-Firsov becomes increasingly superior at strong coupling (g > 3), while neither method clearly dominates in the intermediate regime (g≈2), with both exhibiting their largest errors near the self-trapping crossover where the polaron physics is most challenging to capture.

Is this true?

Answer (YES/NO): NO